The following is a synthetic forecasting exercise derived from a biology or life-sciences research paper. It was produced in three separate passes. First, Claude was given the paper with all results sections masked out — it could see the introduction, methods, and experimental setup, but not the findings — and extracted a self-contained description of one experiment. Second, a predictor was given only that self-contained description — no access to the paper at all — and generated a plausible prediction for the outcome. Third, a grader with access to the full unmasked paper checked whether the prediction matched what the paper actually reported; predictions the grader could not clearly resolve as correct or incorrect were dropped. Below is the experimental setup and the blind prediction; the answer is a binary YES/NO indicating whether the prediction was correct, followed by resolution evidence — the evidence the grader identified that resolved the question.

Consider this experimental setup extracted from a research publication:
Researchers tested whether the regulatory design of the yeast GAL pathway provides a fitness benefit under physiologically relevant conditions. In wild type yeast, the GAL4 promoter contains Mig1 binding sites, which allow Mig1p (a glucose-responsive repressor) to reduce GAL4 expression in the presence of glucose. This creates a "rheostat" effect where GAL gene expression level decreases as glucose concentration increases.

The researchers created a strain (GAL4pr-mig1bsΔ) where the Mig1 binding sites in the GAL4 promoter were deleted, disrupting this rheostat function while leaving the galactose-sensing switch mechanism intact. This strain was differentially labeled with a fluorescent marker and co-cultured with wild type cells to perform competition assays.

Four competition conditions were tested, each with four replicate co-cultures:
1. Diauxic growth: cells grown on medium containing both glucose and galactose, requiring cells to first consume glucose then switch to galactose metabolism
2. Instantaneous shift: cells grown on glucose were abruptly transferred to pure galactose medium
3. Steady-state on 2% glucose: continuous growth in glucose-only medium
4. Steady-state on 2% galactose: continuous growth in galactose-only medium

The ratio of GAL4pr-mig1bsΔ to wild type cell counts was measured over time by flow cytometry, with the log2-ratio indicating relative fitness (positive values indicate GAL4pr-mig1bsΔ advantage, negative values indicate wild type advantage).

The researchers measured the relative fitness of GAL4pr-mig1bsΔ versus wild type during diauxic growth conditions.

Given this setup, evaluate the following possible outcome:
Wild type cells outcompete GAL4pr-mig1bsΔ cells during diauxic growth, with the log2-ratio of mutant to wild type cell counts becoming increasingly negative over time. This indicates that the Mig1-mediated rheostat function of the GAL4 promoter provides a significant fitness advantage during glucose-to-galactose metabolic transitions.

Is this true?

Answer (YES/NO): NO